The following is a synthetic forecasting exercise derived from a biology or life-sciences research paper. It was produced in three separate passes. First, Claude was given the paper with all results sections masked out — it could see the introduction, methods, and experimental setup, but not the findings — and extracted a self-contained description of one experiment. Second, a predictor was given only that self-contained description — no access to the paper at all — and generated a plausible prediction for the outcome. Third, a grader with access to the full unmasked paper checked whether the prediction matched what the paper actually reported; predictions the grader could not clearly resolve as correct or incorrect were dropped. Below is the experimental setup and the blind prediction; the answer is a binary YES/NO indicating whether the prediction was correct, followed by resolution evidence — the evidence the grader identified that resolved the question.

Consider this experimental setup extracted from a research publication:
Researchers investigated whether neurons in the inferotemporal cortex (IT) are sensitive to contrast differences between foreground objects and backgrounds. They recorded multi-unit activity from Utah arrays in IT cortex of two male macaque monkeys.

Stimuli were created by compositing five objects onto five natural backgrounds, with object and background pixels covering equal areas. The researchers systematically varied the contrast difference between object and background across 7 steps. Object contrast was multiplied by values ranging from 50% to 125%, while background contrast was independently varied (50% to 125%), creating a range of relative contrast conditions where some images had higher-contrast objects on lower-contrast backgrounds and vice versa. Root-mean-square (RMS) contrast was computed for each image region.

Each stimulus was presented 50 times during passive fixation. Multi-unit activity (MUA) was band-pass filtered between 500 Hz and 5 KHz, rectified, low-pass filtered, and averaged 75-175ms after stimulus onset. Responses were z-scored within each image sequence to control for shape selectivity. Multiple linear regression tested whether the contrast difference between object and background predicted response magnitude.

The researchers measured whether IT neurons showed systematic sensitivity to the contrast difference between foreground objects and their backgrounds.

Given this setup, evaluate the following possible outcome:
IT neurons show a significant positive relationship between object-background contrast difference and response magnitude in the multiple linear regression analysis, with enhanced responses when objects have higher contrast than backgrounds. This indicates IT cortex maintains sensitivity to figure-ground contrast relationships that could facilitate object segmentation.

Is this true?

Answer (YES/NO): NO